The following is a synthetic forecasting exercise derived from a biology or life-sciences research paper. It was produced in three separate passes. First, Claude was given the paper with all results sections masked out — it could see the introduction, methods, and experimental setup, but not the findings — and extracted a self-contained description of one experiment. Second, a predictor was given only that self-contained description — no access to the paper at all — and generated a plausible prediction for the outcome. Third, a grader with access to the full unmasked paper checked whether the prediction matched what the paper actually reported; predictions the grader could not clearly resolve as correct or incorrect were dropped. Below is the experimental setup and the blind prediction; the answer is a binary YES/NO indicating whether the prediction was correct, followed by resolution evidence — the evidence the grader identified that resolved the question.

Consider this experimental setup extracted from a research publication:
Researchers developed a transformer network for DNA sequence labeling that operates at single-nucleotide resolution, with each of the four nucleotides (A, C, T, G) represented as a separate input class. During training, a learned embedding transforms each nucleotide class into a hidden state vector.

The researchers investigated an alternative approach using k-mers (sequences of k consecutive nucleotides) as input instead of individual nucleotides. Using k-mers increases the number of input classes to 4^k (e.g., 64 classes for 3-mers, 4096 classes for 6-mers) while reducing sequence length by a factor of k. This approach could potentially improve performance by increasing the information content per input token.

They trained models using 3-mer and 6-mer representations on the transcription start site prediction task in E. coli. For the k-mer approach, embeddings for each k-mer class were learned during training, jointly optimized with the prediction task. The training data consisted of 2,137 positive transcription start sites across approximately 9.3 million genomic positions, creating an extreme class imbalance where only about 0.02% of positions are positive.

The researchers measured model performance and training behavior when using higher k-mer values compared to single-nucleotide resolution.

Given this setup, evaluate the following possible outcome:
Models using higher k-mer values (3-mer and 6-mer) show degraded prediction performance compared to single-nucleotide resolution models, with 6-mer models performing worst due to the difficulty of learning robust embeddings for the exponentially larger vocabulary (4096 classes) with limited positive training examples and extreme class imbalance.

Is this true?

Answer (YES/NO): YES